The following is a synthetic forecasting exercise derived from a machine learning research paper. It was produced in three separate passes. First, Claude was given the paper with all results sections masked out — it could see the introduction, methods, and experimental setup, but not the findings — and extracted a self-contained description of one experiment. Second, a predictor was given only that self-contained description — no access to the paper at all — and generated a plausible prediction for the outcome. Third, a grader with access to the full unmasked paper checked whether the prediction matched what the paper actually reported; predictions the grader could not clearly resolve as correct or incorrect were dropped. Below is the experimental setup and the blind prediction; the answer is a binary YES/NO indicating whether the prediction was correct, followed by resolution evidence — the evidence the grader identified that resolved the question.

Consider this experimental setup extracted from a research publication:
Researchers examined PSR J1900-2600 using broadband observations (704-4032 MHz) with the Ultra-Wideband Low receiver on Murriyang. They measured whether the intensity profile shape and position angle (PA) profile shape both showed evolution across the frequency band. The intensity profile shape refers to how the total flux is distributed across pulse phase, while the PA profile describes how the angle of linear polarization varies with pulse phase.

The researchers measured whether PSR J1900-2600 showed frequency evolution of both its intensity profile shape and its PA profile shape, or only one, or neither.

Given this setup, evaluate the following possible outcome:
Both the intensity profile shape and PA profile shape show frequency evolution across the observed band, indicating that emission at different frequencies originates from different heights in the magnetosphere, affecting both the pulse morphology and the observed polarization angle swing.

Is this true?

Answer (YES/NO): YES